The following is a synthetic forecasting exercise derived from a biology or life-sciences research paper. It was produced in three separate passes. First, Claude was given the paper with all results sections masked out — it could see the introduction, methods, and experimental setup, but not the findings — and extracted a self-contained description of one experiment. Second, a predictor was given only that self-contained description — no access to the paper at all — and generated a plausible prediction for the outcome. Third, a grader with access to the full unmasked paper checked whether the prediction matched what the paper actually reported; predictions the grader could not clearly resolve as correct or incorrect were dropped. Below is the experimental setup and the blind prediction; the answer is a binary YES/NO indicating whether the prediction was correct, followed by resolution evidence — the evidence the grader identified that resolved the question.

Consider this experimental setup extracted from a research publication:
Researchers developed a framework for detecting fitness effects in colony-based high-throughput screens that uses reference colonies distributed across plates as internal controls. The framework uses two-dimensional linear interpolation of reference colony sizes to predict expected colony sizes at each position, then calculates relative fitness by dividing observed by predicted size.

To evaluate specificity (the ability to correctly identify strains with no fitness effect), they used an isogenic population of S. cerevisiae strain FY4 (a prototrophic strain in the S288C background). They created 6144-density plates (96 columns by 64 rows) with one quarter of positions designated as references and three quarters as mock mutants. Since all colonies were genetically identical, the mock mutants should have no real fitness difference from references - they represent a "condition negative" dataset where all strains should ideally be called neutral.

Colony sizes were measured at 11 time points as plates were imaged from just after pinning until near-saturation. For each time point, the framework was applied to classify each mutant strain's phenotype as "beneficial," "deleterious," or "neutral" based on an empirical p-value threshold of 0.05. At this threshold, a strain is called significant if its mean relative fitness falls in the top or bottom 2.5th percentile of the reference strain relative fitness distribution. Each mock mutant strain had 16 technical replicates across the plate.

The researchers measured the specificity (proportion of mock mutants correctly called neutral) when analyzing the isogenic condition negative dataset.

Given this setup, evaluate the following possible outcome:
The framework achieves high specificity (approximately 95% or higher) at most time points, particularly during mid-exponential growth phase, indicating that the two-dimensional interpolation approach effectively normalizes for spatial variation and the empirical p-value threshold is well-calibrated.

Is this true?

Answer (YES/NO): YES